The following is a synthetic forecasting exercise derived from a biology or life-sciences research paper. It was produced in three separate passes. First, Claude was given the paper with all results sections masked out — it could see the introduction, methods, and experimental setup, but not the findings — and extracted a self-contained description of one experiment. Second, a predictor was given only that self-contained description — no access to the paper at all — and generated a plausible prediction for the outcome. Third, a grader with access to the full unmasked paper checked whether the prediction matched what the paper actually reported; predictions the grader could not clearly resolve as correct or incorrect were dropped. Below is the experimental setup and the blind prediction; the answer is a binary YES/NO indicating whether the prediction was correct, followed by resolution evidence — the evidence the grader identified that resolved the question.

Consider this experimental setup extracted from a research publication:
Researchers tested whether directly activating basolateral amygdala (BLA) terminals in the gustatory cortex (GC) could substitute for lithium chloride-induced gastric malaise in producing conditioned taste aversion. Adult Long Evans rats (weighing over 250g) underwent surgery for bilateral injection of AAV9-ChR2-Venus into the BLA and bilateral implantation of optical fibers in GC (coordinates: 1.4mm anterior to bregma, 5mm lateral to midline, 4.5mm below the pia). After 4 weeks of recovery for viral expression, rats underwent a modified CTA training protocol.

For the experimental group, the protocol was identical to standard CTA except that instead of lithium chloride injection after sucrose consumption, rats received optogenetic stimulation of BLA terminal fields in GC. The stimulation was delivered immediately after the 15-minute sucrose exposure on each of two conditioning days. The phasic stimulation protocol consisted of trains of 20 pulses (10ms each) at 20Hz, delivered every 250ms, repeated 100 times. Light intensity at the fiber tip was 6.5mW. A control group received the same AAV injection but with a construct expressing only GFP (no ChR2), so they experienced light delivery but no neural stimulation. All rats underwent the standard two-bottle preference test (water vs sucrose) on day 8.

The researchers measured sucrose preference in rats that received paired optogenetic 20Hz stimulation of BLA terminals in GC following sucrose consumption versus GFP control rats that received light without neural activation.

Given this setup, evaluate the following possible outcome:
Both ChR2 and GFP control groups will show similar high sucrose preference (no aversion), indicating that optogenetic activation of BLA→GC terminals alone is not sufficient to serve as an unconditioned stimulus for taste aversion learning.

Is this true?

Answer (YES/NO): NO